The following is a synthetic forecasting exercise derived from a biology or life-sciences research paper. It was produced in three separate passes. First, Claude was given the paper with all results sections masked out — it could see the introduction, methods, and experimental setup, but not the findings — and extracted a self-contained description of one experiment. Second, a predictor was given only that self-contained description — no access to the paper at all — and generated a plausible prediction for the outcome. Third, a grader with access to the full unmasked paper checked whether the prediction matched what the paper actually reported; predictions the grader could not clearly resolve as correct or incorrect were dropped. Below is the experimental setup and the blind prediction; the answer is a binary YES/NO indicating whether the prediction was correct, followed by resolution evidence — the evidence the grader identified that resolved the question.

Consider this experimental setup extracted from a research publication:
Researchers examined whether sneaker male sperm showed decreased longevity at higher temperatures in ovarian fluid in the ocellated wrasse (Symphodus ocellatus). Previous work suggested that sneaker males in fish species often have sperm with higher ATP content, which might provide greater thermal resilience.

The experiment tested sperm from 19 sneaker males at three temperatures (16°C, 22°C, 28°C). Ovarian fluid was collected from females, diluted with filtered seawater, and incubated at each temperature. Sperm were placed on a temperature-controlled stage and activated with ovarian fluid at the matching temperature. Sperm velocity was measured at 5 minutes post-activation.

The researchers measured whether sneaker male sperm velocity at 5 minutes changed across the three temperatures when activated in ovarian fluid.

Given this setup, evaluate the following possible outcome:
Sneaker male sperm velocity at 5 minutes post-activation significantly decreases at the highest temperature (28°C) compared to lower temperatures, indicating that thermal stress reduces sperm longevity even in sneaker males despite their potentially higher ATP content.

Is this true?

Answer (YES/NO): NO